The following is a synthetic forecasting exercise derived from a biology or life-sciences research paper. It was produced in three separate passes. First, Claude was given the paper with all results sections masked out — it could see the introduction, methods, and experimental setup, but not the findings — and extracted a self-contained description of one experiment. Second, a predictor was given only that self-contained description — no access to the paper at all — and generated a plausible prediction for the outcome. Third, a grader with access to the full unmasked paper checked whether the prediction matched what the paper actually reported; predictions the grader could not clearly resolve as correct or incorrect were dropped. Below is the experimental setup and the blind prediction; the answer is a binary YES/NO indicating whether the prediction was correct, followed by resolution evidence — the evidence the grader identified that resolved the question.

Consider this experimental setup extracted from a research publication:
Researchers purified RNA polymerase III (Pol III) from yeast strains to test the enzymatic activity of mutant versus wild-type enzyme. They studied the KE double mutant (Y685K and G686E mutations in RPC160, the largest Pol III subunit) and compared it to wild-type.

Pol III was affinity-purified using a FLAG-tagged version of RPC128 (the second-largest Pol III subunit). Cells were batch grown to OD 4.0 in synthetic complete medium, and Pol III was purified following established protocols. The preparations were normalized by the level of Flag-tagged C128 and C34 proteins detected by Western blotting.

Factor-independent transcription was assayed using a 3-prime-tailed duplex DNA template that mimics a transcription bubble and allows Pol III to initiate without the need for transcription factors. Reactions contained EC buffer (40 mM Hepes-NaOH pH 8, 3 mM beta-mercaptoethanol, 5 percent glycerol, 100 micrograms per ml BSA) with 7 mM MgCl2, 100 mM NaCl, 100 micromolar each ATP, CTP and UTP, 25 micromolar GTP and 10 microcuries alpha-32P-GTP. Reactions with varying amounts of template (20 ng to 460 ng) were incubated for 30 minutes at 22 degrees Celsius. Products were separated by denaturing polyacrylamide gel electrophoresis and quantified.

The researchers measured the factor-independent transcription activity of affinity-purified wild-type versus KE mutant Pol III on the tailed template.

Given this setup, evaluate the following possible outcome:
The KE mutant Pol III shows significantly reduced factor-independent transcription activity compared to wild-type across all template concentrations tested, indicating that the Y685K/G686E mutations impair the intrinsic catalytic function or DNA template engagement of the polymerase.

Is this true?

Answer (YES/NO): YES